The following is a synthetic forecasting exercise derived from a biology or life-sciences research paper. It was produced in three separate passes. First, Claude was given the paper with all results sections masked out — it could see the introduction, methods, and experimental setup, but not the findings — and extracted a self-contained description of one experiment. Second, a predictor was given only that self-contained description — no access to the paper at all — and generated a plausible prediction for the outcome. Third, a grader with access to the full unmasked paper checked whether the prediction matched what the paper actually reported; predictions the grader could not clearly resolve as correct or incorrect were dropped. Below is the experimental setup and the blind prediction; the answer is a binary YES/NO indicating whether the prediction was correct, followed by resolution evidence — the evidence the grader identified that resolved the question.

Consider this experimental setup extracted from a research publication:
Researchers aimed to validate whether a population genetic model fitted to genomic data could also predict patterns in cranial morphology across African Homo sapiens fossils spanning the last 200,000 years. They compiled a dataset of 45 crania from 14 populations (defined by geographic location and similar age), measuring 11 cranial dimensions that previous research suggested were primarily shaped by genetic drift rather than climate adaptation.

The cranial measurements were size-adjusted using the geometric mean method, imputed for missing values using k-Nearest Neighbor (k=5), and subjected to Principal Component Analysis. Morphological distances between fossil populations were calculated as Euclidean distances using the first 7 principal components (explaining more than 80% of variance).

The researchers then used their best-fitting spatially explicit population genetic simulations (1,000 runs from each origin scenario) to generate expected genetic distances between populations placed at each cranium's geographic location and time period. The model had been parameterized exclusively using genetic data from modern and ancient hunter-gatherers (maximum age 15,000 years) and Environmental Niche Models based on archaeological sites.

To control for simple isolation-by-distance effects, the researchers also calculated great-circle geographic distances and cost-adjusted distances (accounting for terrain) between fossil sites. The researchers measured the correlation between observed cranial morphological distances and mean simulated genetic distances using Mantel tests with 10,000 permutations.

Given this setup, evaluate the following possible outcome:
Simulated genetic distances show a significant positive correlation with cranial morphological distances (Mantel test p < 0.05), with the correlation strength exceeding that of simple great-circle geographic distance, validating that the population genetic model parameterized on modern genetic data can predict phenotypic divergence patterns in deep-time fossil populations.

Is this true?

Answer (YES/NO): YES